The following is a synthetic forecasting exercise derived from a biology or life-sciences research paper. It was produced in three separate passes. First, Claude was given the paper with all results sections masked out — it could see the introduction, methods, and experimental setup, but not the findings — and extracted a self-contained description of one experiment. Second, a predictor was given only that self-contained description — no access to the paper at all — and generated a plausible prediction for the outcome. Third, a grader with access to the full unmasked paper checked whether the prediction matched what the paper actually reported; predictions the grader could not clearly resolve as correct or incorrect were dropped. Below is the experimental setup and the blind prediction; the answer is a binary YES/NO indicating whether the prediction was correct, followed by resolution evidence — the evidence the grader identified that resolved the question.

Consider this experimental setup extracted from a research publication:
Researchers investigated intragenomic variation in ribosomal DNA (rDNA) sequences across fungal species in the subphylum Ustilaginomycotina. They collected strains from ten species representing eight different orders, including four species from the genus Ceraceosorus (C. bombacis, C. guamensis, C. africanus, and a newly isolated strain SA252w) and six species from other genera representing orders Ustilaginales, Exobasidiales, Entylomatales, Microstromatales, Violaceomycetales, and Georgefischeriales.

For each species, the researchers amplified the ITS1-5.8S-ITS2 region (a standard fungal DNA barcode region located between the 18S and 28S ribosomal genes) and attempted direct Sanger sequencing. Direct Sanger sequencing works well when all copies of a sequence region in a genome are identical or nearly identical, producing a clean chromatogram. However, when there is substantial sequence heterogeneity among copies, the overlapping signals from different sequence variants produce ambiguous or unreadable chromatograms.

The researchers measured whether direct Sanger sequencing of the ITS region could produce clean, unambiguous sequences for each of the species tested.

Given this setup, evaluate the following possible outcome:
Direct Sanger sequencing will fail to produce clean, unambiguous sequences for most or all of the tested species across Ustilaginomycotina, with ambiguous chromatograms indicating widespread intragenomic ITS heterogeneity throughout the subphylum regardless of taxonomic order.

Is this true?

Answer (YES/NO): NO